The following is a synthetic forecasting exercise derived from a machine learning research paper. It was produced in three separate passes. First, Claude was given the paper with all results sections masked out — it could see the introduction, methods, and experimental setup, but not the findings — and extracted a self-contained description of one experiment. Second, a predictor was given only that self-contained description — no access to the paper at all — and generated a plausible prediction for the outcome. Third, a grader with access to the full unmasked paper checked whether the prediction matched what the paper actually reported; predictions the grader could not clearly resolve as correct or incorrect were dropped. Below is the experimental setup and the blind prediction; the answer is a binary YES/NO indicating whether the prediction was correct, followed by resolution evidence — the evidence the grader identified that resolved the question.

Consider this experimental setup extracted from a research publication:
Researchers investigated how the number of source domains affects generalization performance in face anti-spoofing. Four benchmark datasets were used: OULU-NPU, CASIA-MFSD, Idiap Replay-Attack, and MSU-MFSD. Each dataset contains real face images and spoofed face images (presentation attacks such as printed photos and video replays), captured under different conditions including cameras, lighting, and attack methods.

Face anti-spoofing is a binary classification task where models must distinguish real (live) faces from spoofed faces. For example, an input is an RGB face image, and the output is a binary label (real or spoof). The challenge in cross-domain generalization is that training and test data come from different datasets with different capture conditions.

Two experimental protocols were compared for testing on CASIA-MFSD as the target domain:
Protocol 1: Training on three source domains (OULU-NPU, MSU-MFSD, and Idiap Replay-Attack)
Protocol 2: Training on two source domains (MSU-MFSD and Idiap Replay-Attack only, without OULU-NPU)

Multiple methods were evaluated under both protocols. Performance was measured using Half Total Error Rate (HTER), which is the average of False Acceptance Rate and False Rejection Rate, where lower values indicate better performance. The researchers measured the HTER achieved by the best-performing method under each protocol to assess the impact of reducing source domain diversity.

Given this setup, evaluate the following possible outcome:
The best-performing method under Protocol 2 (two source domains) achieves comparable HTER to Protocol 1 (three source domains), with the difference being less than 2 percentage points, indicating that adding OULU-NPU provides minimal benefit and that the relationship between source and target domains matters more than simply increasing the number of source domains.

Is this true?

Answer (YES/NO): NO